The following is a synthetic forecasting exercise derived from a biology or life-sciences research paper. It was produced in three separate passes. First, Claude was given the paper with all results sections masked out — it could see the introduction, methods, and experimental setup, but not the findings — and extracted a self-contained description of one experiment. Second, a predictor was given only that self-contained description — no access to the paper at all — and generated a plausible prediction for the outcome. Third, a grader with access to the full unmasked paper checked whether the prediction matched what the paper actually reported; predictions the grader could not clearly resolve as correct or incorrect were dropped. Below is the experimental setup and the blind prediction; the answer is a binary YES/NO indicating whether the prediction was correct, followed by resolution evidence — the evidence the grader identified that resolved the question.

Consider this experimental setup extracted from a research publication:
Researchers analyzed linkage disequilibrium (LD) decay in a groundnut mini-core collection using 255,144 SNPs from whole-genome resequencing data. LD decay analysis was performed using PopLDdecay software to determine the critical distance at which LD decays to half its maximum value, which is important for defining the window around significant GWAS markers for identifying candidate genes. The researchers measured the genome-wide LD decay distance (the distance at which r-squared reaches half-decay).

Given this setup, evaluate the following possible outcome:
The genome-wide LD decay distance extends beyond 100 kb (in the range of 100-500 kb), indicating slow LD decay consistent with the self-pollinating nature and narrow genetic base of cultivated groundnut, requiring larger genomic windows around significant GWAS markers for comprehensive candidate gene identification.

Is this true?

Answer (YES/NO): NO